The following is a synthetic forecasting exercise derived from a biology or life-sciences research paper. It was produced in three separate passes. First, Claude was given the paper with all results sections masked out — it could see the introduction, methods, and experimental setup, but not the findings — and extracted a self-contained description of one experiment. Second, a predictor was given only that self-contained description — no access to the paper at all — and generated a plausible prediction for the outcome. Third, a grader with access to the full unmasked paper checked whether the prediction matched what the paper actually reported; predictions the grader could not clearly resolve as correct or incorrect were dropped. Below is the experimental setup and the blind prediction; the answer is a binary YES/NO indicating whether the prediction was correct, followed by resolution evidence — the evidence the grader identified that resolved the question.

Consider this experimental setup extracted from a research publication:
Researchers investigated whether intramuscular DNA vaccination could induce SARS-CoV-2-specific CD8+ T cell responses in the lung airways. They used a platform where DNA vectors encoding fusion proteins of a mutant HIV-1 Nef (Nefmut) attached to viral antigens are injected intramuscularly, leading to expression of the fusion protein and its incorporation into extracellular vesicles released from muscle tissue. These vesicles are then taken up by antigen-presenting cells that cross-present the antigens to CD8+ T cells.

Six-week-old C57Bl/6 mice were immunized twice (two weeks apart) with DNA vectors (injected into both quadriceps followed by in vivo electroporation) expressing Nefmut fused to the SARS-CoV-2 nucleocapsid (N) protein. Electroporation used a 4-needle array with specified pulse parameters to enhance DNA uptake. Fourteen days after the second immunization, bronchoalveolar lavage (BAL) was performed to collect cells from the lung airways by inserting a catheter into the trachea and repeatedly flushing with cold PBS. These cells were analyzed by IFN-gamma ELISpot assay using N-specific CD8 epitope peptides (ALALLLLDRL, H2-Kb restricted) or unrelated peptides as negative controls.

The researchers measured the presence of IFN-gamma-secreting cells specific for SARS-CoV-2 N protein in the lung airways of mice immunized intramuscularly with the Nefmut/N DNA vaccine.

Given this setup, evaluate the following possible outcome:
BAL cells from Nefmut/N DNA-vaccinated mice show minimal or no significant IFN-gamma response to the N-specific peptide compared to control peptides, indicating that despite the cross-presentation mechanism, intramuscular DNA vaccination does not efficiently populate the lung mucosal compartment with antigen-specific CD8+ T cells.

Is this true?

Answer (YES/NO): NO